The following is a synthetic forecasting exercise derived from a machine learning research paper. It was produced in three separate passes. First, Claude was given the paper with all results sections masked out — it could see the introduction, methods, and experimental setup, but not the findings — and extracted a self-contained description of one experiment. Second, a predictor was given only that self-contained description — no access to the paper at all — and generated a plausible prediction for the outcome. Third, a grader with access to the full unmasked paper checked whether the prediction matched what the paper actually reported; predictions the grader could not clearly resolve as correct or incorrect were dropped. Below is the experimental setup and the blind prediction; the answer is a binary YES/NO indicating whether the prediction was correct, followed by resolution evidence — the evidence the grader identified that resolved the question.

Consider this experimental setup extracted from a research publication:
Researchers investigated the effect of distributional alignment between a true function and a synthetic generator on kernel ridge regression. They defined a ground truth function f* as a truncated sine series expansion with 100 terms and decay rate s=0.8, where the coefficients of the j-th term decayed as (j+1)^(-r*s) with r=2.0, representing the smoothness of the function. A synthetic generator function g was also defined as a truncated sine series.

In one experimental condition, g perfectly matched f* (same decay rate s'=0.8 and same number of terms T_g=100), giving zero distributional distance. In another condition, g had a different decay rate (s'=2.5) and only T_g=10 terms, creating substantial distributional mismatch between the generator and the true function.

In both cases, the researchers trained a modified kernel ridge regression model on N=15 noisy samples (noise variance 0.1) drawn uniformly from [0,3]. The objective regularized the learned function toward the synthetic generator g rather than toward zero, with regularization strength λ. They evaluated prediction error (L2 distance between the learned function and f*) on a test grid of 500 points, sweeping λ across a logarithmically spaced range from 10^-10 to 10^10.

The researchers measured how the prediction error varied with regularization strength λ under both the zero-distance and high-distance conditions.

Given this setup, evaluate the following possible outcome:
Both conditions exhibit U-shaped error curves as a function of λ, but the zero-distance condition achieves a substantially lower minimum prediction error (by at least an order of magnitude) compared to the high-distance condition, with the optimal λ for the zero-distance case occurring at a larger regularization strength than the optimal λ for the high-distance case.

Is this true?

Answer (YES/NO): NO